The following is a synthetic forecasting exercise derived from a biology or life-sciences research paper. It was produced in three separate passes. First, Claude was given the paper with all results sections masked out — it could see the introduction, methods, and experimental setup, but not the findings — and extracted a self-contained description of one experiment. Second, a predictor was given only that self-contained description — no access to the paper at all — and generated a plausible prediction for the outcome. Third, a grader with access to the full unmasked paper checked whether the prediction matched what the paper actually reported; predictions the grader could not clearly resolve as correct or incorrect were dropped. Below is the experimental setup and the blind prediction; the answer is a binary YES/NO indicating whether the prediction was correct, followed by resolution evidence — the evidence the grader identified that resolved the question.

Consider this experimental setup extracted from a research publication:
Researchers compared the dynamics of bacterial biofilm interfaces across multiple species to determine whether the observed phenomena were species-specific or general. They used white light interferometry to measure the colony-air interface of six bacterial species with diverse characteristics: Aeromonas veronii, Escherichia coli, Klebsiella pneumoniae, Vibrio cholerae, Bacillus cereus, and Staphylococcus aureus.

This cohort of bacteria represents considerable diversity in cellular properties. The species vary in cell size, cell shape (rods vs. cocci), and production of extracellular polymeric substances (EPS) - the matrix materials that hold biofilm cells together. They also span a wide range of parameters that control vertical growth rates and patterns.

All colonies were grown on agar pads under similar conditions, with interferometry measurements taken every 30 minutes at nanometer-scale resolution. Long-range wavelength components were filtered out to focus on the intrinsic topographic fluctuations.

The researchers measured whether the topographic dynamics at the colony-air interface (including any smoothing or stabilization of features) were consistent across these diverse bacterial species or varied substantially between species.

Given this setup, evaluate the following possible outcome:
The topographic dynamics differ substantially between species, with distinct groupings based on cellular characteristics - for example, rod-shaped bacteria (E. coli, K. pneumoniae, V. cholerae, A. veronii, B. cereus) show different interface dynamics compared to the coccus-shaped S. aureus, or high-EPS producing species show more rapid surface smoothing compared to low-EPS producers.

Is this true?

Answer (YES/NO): NO